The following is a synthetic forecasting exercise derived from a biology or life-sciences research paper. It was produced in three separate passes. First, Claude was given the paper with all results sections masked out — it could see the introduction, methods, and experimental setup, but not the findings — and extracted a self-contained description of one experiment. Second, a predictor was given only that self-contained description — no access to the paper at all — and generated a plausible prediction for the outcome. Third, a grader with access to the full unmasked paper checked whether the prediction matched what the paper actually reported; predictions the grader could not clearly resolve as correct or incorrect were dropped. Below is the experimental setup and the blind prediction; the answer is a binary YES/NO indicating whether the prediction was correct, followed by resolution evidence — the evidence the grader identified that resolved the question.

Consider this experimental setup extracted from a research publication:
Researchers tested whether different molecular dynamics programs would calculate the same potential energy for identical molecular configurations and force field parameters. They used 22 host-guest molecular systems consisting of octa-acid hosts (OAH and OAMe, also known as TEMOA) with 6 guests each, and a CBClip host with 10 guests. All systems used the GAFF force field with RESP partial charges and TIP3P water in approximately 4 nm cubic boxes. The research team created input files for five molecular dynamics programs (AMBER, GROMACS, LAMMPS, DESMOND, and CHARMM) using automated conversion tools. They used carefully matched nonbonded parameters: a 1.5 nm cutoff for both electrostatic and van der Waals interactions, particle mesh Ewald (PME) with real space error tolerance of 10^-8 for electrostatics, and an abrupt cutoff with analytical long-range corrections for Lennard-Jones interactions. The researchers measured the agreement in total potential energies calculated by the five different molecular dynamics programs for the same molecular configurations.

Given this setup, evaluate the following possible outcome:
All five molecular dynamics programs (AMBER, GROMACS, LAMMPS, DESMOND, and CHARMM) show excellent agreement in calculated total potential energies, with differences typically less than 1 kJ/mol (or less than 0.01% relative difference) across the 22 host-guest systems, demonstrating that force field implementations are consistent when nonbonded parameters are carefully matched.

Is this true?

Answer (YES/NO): NO